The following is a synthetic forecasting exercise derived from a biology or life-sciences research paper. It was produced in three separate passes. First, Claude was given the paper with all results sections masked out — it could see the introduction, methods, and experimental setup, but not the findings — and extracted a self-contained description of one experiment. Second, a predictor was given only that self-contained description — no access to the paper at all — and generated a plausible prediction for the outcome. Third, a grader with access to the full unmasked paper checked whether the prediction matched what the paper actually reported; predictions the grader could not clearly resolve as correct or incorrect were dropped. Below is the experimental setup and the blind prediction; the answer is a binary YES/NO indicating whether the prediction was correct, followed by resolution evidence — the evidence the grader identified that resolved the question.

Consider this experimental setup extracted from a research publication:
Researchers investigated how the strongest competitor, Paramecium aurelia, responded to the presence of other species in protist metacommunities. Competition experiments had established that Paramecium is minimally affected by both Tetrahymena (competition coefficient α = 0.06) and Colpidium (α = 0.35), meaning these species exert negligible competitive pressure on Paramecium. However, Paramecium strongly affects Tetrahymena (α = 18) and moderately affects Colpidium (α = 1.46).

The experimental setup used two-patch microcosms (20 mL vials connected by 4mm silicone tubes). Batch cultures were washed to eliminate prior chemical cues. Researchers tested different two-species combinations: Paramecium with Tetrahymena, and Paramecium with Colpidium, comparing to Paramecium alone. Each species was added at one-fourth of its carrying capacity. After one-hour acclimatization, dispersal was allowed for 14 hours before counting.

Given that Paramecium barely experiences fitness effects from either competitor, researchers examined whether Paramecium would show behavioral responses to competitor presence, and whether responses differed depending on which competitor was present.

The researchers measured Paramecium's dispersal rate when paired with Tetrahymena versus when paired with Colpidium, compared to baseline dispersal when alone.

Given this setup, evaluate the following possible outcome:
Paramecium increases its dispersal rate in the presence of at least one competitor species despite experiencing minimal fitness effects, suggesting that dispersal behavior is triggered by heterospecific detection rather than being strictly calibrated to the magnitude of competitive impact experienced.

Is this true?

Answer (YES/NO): YES